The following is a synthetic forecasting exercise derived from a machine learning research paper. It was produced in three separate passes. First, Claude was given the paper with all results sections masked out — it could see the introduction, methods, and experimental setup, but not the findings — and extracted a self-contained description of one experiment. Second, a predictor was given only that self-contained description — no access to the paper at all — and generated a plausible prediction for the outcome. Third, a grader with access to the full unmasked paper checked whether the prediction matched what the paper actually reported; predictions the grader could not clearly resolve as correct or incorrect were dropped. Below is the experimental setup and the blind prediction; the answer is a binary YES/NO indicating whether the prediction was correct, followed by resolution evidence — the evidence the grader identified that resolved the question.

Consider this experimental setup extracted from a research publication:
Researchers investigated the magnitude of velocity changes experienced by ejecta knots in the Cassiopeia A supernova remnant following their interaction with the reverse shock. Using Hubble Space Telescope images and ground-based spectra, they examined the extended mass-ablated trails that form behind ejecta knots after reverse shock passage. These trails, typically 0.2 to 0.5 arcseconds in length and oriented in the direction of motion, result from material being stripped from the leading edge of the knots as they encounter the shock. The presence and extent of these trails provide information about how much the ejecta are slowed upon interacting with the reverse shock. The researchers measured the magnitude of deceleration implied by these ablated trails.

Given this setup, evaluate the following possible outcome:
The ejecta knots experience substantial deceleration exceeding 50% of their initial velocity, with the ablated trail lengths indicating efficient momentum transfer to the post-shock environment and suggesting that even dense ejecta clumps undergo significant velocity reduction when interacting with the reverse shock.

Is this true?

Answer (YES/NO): NO